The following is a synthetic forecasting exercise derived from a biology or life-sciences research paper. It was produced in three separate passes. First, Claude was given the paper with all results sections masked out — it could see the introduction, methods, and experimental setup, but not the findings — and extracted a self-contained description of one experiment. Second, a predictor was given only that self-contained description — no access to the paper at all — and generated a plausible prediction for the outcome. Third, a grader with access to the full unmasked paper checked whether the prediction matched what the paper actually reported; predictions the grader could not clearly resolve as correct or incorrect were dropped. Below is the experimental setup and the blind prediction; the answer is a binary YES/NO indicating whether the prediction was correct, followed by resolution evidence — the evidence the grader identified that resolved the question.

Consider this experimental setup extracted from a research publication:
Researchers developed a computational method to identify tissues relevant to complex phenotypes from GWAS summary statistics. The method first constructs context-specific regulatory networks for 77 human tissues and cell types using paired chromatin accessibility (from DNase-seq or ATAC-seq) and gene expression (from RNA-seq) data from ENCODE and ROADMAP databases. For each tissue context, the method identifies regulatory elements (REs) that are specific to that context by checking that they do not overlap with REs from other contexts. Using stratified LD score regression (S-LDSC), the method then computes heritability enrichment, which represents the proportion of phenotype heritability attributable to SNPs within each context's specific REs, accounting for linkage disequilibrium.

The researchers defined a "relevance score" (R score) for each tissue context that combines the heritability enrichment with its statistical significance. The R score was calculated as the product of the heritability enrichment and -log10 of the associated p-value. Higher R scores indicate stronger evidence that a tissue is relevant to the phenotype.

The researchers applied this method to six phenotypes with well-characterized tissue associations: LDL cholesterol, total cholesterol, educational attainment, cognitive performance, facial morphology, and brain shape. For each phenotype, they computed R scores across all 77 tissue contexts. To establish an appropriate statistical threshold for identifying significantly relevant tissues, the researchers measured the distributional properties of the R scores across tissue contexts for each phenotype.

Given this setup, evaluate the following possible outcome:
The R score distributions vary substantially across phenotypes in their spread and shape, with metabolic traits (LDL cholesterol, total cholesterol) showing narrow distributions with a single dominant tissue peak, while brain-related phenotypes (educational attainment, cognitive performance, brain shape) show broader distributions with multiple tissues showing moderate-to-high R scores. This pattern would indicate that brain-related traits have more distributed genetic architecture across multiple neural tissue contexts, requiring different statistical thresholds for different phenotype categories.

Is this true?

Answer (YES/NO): NO